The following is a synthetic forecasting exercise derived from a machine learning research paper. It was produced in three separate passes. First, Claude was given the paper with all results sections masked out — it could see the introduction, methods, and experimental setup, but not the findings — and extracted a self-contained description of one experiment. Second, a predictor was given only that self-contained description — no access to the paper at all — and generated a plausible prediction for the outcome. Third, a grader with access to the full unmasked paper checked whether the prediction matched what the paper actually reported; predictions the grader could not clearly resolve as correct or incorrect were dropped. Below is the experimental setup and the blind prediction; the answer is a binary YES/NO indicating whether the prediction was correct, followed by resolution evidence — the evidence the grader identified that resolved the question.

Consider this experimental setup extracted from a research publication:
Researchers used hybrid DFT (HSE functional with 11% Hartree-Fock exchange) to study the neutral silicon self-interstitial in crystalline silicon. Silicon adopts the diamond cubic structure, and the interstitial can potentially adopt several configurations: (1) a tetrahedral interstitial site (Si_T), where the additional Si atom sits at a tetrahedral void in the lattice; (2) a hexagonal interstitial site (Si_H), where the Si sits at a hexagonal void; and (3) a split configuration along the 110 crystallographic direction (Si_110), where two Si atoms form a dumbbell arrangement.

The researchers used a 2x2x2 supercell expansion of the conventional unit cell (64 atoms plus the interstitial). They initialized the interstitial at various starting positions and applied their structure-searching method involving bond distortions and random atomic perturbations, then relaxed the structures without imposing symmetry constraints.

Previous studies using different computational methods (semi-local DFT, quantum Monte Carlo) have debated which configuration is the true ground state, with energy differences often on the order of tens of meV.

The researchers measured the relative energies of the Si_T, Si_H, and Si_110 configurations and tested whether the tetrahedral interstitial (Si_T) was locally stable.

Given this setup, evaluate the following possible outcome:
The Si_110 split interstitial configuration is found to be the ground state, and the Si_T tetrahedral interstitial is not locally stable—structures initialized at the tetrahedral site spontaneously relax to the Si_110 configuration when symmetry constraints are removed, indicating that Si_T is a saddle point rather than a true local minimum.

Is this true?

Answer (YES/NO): NO